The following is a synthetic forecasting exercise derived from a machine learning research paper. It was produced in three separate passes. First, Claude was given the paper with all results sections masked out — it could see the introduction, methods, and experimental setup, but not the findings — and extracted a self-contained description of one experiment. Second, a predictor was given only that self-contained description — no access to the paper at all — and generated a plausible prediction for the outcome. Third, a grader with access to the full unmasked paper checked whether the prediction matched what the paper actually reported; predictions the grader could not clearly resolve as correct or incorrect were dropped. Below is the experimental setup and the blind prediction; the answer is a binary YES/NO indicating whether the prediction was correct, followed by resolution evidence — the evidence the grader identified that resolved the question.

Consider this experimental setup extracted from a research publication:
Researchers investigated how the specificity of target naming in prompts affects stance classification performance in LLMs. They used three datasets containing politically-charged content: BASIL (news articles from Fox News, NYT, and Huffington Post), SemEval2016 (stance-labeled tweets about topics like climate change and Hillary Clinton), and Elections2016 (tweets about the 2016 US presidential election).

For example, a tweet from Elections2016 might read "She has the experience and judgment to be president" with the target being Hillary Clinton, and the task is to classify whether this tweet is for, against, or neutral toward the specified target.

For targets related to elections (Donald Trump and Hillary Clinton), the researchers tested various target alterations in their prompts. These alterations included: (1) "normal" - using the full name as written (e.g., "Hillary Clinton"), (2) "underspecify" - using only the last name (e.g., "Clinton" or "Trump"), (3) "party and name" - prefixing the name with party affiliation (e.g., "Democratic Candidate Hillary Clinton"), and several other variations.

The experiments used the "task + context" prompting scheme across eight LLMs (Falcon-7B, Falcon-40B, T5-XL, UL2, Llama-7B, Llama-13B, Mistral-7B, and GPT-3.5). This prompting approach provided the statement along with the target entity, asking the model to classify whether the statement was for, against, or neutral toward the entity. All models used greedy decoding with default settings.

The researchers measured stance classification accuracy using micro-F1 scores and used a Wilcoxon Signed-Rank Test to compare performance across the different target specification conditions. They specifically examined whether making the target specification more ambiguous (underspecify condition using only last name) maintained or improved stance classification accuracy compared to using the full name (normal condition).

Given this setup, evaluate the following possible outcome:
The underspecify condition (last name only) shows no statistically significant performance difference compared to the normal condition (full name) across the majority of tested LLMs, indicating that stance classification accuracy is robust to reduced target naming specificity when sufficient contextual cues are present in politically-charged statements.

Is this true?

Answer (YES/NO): NO